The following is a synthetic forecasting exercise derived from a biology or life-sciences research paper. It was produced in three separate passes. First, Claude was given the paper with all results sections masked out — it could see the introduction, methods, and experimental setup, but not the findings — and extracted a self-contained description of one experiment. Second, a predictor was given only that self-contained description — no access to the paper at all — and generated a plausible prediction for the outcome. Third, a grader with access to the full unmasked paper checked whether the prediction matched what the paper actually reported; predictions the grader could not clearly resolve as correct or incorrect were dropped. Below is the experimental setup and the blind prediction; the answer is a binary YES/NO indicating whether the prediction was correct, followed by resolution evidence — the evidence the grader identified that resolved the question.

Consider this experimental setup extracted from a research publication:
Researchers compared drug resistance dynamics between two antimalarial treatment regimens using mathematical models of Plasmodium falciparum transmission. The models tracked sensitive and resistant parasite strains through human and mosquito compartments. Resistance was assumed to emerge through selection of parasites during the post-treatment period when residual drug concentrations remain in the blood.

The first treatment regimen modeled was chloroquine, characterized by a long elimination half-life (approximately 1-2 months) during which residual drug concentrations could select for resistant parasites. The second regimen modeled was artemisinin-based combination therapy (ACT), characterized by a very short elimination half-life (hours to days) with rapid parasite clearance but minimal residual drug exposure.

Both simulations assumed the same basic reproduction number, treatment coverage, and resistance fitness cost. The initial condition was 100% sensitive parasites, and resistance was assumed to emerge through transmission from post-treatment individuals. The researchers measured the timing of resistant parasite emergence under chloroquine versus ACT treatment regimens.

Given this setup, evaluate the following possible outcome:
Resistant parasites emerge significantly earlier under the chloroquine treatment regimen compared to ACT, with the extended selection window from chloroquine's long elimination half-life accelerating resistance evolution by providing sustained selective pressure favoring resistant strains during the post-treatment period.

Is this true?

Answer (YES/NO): NO